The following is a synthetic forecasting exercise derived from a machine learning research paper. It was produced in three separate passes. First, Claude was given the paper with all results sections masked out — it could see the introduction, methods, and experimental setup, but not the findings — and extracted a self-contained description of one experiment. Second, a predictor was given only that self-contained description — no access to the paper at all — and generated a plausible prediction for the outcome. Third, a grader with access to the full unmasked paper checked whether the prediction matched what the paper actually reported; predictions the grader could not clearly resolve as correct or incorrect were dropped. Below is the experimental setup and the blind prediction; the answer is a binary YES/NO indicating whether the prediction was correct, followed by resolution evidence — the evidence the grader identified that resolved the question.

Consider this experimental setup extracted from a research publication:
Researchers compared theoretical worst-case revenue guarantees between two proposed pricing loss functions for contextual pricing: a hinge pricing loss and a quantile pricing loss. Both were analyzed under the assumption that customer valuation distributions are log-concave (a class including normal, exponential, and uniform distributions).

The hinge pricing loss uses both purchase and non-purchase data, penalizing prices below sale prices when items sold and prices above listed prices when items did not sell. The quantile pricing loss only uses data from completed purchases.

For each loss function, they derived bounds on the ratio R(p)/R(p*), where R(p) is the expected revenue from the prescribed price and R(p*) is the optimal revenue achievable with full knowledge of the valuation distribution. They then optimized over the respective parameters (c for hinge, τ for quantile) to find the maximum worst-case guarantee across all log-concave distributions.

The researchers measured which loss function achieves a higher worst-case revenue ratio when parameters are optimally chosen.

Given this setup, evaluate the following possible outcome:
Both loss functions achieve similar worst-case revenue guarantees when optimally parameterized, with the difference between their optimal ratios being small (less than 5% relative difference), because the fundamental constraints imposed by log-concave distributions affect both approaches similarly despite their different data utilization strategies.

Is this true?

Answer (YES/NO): YES